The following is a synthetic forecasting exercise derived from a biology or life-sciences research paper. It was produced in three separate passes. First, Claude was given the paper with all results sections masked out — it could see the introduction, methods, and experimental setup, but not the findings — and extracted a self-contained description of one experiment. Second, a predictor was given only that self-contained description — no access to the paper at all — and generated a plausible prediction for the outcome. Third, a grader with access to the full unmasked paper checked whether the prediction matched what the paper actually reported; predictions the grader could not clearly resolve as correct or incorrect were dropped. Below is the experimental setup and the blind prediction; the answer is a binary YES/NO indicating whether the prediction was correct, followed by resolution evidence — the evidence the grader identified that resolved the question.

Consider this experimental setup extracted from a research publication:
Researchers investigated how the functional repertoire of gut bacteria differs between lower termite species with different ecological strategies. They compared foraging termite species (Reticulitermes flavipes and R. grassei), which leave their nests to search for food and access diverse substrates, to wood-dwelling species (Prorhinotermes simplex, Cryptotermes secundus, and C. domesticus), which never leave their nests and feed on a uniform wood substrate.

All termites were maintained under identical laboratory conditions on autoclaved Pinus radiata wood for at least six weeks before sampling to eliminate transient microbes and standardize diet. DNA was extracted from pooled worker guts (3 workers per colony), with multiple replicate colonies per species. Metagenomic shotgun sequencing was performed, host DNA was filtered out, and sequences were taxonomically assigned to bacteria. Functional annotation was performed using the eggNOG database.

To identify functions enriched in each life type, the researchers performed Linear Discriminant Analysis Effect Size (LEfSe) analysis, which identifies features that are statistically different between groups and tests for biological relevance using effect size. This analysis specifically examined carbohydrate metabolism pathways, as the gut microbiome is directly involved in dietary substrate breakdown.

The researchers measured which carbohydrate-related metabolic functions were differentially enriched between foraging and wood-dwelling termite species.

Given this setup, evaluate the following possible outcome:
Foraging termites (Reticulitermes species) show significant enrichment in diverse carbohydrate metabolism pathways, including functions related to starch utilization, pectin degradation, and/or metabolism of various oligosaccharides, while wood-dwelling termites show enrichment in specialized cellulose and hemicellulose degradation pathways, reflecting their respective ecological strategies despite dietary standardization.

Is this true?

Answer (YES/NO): NO